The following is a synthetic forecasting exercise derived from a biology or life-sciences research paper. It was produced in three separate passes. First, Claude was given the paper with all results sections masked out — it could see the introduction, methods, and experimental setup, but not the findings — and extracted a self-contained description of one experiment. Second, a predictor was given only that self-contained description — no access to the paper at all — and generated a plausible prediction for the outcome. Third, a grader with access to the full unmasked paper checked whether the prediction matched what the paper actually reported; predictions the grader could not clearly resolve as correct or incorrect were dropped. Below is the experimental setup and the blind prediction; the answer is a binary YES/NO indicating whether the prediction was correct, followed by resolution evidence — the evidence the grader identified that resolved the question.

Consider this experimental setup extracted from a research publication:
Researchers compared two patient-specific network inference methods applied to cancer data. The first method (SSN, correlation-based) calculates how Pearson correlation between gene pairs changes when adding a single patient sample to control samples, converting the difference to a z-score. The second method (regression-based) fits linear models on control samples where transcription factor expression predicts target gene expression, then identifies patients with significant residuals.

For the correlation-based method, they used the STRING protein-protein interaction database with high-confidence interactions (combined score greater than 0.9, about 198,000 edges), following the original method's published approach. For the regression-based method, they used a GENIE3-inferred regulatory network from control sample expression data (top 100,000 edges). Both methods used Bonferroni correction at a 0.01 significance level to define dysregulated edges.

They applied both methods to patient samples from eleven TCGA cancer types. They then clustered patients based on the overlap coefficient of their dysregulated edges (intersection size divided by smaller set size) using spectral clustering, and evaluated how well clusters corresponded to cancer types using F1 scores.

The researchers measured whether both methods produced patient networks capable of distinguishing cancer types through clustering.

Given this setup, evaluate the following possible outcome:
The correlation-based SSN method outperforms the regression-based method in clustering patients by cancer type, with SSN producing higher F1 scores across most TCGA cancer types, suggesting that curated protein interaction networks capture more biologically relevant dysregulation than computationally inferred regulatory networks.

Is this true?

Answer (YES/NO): NO